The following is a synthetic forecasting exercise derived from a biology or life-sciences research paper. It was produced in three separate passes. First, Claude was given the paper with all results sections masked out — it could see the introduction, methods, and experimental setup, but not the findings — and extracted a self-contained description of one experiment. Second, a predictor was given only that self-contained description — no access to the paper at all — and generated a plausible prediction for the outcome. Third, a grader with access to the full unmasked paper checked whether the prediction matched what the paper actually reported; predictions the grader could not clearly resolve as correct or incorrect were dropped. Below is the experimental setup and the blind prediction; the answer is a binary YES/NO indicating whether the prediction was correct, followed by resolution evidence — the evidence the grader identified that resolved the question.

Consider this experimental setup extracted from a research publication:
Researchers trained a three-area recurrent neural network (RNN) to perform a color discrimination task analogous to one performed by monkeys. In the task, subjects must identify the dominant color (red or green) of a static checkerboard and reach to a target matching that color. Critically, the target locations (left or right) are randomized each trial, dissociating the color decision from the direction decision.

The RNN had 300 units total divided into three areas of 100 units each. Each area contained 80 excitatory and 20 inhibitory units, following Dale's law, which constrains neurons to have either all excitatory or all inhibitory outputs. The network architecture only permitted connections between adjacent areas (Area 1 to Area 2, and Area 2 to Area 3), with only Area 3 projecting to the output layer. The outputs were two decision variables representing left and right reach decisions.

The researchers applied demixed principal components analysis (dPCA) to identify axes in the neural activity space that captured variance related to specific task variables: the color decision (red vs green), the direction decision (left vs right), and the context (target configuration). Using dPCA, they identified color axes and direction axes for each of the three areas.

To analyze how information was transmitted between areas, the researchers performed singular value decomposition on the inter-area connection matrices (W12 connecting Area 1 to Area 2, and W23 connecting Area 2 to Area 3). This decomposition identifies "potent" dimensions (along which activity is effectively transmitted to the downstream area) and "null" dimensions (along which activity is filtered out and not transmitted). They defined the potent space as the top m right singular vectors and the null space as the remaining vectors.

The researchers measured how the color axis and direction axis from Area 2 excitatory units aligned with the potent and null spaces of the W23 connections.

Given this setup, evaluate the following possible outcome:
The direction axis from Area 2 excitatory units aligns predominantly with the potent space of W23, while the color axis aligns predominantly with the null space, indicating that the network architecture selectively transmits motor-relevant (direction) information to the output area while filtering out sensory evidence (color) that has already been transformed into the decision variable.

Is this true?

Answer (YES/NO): YES